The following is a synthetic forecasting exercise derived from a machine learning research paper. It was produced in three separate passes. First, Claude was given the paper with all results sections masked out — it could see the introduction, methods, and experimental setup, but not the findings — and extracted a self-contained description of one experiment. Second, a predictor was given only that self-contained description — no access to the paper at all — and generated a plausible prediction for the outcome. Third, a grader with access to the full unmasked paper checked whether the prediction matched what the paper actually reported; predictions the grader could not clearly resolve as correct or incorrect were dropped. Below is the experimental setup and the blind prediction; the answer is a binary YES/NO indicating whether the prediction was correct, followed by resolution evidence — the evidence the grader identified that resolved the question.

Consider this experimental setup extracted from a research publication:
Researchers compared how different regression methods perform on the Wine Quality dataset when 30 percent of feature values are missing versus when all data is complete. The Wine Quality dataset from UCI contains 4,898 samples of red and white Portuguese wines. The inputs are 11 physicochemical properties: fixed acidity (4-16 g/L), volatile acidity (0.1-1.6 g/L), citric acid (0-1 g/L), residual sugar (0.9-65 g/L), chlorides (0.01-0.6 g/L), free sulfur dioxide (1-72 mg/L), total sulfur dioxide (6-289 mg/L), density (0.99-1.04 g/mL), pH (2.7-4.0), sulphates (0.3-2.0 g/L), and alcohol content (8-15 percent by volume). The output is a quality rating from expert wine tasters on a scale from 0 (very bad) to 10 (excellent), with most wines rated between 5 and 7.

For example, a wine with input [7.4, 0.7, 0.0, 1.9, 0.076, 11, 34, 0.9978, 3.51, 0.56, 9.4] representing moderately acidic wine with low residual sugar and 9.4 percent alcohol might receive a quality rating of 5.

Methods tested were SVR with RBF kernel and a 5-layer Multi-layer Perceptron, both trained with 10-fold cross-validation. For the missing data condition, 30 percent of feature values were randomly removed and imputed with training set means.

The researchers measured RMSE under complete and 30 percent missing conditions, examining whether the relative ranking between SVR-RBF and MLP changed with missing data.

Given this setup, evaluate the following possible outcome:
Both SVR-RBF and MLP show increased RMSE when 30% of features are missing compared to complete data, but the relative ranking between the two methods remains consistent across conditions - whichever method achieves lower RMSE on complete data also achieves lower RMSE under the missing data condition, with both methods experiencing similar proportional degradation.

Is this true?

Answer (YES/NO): YES